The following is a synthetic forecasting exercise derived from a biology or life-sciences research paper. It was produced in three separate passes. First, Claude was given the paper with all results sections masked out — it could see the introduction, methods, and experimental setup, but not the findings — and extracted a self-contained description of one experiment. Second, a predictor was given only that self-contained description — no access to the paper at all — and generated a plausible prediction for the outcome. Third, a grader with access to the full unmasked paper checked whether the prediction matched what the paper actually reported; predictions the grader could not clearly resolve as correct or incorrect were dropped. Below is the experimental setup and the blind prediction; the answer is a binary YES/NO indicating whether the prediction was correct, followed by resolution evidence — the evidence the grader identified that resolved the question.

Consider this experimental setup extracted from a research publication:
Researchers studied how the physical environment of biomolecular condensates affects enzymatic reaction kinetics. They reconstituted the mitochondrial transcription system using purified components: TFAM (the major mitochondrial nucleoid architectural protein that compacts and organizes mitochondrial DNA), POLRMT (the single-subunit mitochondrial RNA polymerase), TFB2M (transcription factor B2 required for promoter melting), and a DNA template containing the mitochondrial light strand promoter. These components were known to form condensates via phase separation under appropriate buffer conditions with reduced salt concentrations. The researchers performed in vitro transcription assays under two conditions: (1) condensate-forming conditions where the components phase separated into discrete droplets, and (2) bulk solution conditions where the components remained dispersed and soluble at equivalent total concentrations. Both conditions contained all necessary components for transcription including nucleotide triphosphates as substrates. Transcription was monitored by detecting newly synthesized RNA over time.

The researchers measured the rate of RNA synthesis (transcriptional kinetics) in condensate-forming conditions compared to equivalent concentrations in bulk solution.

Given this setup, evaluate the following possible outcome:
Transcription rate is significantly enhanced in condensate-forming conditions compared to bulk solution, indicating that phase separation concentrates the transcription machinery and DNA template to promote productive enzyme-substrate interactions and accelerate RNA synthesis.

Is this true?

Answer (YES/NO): NO